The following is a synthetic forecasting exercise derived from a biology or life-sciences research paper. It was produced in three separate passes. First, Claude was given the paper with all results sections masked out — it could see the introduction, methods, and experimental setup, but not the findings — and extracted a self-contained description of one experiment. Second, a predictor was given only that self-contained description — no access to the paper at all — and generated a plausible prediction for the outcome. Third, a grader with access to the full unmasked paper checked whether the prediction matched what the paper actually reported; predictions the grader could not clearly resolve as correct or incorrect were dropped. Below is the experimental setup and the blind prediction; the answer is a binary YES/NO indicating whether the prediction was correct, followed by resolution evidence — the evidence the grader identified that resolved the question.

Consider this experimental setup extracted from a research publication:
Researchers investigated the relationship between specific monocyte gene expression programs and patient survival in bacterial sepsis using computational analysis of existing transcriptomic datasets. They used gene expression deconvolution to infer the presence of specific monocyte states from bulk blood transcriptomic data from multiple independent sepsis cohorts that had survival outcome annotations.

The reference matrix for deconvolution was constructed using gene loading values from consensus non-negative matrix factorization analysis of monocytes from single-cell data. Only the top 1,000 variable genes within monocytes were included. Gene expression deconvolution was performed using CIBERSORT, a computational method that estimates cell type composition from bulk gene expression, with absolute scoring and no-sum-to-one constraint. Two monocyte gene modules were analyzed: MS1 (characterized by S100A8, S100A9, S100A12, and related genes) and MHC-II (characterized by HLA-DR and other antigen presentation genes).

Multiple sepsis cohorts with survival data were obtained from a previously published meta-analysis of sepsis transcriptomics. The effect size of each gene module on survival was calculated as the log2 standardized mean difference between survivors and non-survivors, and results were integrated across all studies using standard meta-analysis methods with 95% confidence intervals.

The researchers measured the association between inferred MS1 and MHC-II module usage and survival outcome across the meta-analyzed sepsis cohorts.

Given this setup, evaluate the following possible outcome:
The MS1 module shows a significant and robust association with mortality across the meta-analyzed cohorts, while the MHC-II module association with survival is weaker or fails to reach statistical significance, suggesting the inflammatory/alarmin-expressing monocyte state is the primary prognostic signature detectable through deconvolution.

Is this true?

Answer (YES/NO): NO